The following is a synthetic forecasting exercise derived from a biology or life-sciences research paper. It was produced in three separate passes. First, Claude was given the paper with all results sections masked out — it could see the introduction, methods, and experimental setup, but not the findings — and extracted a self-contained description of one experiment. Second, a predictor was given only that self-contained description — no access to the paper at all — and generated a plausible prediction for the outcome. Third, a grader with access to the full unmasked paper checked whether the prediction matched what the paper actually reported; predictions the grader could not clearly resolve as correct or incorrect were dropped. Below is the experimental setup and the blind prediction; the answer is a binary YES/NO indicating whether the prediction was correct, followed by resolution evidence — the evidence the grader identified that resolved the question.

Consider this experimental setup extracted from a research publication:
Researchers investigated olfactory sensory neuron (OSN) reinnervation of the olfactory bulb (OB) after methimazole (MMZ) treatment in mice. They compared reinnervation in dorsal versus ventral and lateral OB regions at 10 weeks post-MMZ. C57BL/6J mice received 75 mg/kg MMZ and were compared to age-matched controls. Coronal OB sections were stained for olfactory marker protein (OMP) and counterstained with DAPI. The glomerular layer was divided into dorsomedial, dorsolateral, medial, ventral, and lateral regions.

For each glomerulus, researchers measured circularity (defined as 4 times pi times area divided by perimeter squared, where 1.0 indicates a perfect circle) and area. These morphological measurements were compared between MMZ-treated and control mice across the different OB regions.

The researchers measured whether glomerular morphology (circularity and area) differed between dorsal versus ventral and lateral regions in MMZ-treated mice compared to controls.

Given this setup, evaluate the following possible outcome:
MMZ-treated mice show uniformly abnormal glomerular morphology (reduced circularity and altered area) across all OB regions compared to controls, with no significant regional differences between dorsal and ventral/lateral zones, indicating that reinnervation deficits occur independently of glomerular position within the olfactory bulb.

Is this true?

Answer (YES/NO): NO